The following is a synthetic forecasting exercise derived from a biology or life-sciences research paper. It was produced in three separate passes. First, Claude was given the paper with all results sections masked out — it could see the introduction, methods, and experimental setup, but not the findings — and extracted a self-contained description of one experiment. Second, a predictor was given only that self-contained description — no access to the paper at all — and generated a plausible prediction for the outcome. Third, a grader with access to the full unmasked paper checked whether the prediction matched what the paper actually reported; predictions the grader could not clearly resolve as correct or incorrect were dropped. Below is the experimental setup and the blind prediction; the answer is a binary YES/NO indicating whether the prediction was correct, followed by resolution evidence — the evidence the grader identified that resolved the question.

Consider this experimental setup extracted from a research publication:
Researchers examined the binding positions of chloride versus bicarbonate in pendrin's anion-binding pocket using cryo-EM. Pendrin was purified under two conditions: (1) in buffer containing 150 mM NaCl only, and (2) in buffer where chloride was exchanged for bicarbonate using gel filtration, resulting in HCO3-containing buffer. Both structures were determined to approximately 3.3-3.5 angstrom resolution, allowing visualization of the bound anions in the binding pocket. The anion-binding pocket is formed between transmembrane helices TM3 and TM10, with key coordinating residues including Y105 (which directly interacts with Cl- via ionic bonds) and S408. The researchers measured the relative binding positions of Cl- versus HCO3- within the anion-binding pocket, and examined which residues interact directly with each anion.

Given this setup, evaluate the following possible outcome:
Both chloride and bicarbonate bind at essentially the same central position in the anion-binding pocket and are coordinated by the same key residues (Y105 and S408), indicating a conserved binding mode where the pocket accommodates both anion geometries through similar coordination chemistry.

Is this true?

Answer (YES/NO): NO